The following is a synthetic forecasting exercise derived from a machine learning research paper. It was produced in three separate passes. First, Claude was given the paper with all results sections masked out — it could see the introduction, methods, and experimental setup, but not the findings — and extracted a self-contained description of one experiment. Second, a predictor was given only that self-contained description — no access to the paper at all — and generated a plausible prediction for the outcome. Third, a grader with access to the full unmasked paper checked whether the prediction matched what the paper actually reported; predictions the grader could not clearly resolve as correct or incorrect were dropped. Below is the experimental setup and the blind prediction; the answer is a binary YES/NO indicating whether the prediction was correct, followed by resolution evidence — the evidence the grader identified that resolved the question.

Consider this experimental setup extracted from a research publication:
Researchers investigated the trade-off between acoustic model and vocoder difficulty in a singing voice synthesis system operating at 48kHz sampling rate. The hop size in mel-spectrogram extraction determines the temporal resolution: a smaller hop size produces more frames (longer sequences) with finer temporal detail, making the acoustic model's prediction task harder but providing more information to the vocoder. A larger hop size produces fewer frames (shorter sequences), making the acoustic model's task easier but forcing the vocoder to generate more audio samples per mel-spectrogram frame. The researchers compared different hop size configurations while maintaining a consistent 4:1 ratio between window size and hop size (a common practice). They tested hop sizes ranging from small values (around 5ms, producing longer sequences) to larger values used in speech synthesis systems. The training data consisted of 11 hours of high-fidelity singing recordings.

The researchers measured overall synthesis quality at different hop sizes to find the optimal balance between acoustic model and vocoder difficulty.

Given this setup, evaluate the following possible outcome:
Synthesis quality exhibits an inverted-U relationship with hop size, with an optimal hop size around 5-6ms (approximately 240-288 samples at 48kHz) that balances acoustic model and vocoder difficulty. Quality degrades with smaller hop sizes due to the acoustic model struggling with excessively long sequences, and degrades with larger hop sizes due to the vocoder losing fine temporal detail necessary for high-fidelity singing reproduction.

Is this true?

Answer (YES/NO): YES